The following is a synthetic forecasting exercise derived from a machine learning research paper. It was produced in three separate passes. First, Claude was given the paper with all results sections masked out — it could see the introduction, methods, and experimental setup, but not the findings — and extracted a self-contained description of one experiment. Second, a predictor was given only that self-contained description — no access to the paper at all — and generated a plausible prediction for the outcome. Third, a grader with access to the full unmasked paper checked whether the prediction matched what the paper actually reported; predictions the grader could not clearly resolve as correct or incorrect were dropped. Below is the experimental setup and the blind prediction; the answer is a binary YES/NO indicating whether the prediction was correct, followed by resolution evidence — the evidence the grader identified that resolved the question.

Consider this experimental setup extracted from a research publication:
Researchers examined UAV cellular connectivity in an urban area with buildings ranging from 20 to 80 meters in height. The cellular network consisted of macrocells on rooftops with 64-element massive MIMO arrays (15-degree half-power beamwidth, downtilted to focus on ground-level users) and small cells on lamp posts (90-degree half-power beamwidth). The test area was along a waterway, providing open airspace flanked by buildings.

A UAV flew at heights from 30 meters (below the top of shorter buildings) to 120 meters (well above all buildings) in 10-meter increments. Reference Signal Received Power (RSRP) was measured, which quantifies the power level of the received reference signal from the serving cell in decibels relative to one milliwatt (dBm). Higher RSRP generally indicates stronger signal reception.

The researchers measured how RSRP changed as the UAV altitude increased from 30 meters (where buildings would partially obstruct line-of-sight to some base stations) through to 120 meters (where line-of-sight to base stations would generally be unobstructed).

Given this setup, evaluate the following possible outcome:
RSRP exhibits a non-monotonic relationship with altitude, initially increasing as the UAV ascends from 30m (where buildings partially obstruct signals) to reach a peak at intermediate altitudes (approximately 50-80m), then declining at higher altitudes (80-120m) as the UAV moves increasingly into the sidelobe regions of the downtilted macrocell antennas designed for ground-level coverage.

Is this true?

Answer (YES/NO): NO